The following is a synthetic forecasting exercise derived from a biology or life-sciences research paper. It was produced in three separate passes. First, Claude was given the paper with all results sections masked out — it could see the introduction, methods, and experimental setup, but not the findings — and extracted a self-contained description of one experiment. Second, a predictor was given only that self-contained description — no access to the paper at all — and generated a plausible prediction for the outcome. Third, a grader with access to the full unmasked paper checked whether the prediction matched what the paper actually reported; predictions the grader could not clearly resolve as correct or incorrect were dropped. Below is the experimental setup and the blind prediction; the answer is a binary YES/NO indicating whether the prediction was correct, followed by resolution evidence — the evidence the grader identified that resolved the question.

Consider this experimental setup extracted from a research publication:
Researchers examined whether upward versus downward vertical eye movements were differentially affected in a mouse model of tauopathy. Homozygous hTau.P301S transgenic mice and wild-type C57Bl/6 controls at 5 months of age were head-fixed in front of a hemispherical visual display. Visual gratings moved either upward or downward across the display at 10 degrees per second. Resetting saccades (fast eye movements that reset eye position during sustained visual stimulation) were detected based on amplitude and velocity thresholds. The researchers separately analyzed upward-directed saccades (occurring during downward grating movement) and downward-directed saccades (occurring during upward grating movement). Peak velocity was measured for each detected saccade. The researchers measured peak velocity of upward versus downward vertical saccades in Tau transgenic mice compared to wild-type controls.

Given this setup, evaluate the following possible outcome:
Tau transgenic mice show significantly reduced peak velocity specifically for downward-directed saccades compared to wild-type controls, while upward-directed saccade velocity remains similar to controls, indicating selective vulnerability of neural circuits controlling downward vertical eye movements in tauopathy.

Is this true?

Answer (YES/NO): NO